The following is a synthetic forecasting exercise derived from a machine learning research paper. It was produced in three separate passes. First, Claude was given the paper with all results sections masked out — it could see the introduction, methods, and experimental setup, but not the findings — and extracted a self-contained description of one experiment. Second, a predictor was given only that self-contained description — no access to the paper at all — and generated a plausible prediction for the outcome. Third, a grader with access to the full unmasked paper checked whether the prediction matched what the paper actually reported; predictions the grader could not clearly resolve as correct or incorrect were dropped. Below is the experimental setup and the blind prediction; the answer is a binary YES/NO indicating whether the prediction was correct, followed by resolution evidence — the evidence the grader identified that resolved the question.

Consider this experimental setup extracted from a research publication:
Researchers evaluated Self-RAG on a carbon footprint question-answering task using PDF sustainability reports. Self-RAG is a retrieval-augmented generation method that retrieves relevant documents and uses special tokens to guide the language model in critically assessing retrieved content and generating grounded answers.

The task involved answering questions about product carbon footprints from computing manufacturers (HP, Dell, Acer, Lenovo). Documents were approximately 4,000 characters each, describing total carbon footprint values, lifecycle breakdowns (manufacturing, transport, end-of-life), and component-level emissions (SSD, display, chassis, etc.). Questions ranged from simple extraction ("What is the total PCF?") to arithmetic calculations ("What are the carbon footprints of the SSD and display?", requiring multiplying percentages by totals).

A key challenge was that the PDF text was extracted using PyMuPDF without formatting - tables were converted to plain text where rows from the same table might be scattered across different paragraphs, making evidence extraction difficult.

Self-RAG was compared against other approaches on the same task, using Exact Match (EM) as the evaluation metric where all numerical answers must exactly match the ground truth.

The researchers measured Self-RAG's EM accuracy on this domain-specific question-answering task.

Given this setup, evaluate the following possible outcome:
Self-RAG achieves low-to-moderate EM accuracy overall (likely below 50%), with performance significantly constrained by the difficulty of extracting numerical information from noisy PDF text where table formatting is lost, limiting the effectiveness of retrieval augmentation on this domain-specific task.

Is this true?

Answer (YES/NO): YES